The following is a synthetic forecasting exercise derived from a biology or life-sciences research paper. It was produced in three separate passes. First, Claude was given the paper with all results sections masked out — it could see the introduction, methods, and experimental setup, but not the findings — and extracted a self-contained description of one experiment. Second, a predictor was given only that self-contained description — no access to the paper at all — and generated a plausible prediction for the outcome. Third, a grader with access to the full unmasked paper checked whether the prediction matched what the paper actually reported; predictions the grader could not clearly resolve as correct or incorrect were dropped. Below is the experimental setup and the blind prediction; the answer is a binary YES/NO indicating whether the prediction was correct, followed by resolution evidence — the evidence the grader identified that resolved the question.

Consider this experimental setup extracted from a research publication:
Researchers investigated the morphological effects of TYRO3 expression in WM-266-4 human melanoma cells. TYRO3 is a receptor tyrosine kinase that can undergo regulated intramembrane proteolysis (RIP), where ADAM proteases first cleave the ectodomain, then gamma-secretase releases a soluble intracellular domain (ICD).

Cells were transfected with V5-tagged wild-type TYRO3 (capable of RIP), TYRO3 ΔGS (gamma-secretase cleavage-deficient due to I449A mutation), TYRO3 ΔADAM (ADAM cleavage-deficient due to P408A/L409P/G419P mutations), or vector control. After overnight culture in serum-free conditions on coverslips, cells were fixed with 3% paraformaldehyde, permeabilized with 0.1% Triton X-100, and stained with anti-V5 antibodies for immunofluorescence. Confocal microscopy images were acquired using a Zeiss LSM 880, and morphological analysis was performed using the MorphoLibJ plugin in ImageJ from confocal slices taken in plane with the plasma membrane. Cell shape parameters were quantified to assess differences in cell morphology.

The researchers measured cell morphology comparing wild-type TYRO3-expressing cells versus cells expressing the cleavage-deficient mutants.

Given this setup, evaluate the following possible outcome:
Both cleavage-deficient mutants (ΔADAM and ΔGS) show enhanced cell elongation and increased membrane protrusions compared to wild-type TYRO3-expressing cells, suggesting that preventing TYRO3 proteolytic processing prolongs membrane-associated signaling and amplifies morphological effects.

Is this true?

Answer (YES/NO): NO